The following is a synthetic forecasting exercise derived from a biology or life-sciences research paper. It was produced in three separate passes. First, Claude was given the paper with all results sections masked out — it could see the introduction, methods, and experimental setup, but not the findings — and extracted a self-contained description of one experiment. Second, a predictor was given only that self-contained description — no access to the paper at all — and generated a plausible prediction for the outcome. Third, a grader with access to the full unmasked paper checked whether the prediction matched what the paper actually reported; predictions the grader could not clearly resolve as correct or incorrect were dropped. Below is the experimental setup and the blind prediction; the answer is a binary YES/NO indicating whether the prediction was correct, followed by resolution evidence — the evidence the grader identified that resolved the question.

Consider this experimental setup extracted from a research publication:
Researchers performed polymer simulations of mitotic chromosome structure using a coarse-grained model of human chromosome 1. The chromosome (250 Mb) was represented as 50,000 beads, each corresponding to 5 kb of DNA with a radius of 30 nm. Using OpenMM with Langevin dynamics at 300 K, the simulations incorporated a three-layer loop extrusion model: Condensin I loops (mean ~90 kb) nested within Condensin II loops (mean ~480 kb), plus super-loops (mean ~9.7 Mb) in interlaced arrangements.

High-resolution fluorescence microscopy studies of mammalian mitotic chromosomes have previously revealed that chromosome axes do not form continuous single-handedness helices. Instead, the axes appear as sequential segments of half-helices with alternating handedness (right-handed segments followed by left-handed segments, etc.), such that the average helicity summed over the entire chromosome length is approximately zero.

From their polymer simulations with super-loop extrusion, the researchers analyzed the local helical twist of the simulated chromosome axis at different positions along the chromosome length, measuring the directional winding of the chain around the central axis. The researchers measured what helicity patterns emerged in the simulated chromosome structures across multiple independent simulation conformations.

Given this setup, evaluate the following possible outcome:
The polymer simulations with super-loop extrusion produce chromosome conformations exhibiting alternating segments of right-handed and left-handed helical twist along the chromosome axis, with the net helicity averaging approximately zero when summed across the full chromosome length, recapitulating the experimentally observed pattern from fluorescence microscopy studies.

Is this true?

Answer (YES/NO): YES